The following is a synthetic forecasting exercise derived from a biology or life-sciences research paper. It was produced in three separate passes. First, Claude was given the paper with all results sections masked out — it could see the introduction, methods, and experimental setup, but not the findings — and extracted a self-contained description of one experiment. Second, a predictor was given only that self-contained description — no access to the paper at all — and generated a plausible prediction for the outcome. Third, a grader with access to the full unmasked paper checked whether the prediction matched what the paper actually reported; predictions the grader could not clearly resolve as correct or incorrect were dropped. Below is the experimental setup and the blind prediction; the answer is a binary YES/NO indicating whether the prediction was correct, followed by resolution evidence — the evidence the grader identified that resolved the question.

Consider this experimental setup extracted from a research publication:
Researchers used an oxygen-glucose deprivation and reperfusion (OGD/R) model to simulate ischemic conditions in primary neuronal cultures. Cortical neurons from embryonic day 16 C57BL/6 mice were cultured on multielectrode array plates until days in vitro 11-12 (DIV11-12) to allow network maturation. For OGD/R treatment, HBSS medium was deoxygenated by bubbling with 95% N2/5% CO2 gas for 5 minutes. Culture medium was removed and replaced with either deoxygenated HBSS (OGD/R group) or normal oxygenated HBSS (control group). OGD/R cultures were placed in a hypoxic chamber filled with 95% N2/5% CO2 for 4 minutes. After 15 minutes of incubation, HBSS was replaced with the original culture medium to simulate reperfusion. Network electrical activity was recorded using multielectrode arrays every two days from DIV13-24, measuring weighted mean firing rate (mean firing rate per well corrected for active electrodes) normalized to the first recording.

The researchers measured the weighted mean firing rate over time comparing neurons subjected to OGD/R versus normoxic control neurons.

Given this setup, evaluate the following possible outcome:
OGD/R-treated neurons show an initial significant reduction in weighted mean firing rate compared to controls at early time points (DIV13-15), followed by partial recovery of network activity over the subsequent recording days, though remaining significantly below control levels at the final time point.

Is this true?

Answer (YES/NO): NO